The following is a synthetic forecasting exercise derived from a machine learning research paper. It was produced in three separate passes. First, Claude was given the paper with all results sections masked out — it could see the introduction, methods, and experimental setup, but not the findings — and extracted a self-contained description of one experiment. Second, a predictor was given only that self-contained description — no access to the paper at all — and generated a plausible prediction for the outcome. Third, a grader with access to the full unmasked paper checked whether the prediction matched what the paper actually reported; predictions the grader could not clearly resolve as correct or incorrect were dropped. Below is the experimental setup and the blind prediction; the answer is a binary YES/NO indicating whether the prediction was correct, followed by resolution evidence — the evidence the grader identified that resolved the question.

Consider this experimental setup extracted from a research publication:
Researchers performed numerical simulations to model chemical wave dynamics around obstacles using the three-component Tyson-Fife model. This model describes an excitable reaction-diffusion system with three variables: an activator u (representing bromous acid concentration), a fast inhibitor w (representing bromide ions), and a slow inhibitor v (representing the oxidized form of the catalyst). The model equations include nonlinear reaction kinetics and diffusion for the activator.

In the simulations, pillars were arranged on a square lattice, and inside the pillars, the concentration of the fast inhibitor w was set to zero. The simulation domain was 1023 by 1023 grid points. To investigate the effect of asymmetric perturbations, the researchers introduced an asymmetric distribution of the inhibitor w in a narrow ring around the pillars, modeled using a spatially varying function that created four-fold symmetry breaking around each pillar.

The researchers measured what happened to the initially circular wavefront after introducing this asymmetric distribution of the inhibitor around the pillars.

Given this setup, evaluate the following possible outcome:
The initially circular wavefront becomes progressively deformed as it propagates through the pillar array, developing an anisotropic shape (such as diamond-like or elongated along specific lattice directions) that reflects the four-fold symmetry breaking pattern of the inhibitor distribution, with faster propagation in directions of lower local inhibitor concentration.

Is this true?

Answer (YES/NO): NO